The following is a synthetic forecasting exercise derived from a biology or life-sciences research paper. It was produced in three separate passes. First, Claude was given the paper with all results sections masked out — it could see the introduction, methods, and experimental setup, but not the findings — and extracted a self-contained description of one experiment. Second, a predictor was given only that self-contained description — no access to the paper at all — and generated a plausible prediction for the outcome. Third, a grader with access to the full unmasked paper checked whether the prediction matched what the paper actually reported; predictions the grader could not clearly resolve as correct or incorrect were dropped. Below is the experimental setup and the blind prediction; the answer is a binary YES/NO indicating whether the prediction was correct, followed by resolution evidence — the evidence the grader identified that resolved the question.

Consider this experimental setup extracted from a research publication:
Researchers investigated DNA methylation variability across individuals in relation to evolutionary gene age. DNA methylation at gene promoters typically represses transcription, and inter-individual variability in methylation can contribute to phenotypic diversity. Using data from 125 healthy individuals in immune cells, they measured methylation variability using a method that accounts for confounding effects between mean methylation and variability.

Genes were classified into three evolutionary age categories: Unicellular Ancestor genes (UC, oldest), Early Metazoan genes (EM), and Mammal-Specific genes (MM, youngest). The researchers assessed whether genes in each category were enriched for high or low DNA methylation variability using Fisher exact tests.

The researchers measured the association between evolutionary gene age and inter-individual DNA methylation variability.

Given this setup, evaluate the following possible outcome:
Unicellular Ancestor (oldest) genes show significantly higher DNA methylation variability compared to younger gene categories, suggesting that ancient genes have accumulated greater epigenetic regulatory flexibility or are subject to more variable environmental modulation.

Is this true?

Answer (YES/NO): NO